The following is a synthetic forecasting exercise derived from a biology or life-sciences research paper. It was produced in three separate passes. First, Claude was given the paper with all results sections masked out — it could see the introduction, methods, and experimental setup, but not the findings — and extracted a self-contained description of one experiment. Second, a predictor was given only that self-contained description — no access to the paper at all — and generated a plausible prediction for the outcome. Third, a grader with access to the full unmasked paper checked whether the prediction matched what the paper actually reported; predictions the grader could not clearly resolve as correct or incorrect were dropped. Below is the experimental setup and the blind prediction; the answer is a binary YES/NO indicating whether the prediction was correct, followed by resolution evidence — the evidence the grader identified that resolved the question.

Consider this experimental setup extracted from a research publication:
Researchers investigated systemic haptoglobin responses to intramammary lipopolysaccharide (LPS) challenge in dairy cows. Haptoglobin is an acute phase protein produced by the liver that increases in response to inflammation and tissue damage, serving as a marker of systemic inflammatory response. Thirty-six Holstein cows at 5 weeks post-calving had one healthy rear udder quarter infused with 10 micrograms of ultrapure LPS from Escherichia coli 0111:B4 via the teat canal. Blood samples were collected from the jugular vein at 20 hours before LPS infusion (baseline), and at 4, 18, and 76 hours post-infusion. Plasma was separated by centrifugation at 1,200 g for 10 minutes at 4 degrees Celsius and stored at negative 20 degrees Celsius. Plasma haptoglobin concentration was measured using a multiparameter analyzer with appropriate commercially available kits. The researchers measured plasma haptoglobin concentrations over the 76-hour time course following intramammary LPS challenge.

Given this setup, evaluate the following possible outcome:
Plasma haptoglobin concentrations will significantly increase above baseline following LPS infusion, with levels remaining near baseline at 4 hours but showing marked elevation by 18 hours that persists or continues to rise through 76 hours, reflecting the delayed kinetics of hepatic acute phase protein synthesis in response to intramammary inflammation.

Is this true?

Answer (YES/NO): YES